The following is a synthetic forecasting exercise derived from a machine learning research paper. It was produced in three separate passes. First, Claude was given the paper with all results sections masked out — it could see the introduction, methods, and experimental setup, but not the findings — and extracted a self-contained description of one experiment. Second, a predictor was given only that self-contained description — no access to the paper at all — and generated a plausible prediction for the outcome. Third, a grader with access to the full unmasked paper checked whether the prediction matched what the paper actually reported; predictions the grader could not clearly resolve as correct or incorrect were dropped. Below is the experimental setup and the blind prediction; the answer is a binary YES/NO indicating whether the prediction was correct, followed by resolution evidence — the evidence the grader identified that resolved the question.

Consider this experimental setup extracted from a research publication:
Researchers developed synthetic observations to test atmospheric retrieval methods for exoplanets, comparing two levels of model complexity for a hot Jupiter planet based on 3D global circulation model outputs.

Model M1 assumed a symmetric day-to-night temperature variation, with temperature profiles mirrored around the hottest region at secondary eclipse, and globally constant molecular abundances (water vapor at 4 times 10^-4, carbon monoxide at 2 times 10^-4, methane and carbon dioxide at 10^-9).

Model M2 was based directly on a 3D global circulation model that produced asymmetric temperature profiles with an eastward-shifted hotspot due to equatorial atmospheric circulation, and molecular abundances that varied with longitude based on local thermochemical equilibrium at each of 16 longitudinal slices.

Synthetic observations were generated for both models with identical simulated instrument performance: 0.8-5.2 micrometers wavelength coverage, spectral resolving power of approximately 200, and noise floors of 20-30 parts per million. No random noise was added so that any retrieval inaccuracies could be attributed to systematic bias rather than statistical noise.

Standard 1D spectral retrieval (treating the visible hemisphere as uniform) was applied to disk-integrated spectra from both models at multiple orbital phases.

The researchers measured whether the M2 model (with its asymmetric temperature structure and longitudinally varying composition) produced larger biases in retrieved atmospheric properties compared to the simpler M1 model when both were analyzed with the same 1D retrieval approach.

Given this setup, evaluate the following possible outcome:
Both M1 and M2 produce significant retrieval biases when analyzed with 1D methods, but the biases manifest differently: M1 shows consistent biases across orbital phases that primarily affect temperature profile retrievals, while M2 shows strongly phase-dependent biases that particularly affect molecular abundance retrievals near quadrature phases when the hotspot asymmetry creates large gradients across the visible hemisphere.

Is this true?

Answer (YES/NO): NO